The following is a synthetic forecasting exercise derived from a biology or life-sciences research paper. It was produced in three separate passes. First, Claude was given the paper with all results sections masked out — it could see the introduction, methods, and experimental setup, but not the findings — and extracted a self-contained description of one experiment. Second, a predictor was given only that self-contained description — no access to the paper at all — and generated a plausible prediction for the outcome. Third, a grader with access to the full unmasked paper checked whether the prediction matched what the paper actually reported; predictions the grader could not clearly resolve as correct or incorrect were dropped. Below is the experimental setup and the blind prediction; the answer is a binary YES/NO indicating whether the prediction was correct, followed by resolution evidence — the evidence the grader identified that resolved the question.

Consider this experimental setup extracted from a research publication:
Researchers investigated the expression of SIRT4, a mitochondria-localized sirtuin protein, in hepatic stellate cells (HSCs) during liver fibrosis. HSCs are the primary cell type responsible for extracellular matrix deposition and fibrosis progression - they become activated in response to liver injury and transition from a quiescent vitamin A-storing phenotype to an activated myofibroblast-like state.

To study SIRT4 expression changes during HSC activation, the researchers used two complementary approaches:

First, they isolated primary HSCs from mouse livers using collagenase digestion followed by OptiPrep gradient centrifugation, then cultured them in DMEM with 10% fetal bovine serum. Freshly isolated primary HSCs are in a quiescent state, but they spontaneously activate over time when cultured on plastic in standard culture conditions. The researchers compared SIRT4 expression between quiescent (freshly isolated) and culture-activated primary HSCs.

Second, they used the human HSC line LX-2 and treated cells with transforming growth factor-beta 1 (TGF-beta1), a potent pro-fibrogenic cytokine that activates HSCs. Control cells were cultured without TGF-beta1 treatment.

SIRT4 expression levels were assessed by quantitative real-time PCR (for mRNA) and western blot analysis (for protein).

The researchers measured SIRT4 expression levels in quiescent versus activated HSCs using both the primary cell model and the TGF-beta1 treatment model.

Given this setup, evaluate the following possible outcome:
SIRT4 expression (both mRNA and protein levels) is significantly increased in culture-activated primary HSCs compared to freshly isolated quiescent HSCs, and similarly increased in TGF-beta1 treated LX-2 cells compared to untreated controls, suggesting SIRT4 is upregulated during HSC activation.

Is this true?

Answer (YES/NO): NO